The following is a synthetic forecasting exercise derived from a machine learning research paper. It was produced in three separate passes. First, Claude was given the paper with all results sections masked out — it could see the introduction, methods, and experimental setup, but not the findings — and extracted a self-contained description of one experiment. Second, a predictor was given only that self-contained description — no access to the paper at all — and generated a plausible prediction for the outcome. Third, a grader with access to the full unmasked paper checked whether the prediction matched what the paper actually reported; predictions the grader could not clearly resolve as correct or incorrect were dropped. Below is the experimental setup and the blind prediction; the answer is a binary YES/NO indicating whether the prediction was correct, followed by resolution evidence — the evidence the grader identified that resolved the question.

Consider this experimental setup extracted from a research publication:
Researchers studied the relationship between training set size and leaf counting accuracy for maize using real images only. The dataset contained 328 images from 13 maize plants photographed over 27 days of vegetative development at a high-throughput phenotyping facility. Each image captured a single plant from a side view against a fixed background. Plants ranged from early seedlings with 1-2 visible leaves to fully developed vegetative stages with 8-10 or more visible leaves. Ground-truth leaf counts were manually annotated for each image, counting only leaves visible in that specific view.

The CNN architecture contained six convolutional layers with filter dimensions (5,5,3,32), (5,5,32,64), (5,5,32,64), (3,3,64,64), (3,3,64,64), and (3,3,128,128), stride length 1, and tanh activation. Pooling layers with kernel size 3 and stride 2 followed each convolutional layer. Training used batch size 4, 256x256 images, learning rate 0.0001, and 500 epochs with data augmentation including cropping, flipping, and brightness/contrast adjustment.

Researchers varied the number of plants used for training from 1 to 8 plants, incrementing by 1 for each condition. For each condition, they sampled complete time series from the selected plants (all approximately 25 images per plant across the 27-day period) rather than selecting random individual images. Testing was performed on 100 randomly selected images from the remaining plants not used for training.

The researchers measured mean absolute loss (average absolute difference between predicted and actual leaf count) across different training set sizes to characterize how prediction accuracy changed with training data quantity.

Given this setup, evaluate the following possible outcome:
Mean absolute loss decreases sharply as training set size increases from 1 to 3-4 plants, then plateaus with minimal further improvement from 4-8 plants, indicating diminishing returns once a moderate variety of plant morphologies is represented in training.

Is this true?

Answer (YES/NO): NO